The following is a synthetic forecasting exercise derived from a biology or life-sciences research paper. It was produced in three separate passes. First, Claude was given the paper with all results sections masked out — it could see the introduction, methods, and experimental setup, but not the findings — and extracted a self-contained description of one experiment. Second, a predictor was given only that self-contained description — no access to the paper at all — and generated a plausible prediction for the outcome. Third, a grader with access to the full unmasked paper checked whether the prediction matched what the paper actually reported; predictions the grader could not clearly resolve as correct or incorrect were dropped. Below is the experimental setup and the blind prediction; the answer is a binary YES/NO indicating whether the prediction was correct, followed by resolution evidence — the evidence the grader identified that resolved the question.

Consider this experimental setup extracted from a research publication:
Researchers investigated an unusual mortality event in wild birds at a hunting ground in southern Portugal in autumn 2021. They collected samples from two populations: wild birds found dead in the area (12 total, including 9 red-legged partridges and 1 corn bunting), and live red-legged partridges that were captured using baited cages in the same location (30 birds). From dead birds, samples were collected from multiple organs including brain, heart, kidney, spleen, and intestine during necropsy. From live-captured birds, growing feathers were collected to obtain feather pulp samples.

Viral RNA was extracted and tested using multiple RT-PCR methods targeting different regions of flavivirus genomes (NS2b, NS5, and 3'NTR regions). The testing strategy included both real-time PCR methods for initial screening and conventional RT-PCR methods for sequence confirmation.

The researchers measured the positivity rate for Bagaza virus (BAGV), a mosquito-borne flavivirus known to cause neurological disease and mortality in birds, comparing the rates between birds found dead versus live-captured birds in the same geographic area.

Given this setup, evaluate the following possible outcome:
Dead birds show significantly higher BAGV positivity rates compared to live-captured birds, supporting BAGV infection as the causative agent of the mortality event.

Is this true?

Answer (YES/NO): YES